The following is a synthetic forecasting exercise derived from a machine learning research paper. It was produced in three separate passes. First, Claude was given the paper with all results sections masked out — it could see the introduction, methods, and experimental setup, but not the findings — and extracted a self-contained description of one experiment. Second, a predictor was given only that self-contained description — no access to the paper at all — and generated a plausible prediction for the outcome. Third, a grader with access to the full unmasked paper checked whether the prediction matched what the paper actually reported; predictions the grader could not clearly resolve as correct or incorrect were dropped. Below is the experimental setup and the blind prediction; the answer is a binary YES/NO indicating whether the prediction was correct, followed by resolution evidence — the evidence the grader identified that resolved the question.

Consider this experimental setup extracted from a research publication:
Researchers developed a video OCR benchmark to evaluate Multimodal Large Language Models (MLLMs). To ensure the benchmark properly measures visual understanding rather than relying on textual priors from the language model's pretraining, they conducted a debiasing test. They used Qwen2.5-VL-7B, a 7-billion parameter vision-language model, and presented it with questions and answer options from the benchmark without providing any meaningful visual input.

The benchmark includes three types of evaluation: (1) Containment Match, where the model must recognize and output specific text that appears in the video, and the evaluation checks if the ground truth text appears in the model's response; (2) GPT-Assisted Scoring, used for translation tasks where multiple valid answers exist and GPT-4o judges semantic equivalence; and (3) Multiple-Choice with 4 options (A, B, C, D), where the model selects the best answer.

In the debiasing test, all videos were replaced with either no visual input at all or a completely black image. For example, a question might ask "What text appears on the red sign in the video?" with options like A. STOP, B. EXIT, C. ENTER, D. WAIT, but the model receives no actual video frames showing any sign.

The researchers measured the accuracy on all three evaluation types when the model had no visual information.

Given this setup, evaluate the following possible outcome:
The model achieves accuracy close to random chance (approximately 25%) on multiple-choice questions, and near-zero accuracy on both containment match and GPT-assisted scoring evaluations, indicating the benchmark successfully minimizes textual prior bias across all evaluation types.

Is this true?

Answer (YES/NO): YES